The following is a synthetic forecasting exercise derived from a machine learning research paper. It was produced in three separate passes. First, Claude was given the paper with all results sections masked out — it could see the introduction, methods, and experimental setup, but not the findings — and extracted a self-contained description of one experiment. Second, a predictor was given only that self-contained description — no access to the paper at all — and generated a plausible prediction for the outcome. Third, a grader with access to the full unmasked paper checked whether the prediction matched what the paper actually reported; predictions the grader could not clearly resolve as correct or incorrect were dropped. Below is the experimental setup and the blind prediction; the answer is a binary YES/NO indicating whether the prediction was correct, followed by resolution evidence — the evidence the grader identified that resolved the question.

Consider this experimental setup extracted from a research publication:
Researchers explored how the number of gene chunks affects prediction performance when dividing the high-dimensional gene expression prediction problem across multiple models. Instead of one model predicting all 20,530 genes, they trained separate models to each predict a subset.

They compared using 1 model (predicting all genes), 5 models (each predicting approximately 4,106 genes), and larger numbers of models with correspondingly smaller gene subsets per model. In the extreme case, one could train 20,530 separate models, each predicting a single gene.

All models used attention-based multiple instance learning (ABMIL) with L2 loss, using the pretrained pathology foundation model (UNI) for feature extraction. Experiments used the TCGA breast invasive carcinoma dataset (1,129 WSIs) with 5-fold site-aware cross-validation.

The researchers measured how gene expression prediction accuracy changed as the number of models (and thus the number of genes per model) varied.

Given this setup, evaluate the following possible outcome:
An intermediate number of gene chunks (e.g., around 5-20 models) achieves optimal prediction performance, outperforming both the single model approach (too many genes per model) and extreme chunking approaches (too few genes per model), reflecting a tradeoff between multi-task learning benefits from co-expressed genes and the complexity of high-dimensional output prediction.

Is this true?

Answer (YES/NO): NO